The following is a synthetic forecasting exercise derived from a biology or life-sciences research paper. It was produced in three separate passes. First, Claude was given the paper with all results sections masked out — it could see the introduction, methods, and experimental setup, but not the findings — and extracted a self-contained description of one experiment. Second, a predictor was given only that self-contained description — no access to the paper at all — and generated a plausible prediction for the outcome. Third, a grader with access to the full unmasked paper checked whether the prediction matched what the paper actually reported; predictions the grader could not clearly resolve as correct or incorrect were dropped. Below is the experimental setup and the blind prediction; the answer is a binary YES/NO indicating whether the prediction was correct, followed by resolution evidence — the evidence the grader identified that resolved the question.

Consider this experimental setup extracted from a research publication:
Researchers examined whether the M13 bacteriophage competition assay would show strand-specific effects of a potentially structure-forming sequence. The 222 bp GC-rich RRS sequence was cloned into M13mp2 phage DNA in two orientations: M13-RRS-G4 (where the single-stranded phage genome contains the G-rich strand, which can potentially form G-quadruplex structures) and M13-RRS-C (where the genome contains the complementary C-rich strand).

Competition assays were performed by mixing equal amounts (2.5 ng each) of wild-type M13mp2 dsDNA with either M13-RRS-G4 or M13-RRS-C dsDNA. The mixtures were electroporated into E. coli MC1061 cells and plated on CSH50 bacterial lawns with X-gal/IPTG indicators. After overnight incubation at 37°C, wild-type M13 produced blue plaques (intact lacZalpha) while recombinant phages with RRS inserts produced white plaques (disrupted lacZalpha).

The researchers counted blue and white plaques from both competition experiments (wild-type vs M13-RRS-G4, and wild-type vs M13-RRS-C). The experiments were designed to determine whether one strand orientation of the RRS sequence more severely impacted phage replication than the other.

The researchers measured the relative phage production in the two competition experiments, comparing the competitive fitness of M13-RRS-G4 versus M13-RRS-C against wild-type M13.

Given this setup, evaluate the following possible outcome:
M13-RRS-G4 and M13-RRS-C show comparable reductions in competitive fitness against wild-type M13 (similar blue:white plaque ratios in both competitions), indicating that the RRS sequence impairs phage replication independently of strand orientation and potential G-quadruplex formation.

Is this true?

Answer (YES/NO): NO